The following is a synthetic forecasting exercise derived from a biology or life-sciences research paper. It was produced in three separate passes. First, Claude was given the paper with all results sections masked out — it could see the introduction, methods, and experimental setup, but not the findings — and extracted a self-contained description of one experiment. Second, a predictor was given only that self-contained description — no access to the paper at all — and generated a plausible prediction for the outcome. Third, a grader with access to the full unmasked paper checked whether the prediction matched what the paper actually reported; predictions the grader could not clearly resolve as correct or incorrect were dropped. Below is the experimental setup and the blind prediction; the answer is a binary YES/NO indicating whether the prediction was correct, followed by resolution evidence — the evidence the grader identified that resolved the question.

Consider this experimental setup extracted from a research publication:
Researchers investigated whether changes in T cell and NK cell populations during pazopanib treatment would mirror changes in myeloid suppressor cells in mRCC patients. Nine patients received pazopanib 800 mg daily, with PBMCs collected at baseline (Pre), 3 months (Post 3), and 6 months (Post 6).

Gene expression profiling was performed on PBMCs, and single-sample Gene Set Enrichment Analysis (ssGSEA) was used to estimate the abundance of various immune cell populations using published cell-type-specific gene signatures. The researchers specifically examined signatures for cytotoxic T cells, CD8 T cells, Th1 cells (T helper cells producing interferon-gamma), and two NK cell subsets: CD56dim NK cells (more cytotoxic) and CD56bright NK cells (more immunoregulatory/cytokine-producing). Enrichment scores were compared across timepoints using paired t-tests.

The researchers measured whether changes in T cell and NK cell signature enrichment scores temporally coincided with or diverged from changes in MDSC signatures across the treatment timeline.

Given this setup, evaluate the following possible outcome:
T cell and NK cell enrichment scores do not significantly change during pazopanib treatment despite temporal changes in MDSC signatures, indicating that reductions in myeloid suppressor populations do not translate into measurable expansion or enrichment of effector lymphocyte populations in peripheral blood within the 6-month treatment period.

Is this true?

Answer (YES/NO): NO